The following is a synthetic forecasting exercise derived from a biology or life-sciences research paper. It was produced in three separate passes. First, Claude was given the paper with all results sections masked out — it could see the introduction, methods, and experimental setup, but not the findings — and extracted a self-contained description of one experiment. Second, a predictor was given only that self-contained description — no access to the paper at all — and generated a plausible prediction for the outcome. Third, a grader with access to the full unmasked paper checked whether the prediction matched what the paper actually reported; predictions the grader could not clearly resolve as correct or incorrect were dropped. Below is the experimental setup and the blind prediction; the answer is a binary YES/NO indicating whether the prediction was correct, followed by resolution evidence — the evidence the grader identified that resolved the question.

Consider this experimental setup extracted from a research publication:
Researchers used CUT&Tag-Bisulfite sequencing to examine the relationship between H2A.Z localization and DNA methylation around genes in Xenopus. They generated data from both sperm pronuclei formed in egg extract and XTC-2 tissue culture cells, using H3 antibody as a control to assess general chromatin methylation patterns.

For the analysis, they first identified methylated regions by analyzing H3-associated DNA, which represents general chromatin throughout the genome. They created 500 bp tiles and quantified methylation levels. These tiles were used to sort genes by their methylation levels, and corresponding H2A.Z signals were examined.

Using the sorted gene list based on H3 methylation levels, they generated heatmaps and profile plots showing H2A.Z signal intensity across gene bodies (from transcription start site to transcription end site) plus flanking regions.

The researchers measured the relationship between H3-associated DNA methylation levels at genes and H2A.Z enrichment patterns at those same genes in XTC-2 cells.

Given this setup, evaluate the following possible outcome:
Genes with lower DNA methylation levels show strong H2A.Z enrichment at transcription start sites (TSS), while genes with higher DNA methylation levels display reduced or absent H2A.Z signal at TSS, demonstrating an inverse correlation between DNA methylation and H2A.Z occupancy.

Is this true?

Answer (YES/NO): YES